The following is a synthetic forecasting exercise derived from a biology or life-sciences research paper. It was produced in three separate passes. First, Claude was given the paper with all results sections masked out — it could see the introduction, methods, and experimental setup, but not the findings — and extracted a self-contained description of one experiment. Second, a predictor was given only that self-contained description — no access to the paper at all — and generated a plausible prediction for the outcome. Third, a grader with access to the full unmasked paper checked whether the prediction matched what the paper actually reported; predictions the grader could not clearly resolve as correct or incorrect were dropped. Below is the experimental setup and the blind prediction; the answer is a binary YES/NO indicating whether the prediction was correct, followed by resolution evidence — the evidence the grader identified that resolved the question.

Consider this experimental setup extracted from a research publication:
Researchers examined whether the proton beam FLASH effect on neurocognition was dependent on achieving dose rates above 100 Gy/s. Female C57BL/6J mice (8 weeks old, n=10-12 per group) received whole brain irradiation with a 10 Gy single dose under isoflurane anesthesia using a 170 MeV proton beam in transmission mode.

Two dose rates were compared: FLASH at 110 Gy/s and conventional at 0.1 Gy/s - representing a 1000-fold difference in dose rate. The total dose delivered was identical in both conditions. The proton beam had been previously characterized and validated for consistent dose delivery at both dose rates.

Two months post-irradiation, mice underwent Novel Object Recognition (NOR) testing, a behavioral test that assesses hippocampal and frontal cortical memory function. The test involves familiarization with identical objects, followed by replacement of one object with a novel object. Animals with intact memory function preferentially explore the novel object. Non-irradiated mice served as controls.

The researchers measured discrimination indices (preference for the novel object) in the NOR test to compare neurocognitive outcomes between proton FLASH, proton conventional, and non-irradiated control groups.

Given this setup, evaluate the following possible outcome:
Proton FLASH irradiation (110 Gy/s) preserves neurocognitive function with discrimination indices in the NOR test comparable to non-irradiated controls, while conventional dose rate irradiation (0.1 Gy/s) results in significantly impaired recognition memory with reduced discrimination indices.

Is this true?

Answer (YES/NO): YES